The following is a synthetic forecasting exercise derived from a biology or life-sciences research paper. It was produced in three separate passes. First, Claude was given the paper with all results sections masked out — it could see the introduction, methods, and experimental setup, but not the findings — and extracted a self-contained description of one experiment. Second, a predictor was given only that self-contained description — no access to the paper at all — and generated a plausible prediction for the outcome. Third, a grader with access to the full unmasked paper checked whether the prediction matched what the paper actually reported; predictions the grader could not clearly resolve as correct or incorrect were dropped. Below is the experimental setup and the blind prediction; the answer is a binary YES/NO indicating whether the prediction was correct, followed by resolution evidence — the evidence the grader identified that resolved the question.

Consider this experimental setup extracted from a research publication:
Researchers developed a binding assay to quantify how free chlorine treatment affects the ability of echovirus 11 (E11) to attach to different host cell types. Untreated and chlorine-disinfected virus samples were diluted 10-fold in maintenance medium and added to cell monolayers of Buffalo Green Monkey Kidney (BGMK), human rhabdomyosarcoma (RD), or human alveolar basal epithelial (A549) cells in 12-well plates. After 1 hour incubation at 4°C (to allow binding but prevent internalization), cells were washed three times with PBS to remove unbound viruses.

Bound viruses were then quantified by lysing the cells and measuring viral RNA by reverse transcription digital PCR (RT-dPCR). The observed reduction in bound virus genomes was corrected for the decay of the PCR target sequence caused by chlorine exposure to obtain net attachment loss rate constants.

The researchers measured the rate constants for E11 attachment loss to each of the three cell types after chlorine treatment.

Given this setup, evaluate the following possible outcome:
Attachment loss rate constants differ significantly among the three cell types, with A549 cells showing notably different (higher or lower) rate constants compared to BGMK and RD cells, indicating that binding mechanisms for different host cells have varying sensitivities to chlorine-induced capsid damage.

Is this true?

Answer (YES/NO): NO